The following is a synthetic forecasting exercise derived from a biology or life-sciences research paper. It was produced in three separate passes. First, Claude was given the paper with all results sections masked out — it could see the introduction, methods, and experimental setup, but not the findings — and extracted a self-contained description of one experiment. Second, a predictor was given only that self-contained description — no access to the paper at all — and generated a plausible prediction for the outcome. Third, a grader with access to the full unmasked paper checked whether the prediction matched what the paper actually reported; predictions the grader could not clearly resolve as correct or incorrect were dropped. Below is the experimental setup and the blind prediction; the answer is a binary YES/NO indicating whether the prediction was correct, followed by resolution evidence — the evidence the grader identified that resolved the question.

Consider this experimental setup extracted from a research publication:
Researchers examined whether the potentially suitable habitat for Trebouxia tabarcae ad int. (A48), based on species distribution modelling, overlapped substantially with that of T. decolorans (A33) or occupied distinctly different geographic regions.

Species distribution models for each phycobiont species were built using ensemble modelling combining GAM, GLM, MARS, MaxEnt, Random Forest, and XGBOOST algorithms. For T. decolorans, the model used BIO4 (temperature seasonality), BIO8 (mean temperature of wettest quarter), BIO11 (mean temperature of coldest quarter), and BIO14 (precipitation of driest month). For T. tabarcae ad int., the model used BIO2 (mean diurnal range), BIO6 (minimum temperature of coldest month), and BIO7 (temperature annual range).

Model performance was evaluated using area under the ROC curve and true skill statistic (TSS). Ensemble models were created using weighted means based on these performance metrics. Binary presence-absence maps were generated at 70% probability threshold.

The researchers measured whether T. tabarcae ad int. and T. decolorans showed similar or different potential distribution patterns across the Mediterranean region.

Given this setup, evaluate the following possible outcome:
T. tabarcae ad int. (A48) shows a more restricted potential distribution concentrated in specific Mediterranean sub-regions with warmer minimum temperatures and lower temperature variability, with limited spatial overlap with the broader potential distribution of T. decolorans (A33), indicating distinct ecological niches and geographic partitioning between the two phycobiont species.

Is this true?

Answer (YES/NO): YES